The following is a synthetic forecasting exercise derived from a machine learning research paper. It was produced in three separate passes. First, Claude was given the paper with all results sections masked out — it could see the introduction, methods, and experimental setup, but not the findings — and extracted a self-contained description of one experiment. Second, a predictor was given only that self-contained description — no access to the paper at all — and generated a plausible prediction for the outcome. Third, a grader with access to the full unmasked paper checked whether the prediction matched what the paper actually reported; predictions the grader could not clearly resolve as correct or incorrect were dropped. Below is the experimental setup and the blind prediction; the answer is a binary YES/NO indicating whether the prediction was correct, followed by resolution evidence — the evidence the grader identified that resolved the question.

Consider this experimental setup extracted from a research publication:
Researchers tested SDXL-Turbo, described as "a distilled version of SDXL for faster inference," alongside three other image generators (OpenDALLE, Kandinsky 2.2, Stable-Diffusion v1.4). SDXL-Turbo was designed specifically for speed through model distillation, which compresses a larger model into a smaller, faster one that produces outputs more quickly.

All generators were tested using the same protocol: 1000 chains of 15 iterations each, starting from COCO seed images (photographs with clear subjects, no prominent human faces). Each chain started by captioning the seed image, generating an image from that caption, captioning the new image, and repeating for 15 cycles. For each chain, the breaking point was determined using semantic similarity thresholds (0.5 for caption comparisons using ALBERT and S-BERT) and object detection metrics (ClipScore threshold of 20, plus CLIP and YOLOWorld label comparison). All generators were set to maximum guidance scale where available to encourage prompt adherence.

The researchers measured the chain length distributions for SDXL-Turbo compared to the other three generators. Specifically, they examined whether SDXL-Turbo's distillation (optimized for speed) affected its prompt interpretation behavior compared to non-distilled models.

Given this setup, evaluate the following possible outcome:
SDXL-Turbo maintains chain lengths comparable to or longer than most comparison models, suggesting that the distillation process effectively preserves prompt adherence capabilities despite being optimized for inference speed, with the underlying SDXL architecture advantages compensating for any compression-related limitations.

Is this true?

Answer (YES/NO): YES